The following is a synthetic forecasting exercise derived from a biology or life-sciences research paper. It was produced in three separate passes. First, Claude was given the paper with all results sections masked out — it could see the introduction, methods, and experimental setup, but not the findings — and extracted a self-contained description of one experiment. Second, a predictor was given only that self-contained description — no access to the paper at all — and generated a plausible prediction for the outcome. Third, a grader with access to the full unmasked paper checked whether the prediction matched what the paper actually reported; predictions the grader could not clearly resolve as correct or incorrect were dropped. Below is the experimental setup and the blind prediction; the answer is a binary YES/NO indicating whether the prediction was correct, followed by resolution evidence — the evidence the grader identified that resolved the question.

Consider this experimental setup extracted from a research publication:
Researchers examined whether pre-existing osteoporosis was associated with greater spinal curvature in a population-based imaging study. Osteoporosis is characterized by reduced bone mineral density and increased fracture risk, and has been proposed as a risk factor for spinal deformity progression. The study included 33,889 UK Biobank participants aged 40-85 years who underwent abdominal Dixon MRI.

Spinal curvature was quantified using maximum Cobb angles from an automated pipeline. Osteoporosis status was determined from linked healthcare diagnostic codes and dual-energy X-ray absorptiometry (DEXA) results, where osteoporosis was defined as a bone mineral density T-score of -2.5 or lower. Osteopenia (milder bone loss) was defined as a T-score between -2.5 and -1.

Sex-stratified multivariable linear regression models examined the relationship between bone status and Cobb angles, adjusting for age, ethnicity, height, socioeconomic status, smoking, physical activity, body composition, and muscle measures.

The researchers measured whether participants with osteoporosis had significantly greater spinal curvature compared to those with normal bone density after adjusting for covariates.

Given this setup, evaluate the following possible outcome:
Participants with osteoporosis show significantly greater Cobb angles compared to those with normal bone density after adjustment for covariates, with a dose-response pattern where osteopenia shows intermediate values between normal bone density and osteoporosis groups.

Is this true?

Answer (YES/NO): NO